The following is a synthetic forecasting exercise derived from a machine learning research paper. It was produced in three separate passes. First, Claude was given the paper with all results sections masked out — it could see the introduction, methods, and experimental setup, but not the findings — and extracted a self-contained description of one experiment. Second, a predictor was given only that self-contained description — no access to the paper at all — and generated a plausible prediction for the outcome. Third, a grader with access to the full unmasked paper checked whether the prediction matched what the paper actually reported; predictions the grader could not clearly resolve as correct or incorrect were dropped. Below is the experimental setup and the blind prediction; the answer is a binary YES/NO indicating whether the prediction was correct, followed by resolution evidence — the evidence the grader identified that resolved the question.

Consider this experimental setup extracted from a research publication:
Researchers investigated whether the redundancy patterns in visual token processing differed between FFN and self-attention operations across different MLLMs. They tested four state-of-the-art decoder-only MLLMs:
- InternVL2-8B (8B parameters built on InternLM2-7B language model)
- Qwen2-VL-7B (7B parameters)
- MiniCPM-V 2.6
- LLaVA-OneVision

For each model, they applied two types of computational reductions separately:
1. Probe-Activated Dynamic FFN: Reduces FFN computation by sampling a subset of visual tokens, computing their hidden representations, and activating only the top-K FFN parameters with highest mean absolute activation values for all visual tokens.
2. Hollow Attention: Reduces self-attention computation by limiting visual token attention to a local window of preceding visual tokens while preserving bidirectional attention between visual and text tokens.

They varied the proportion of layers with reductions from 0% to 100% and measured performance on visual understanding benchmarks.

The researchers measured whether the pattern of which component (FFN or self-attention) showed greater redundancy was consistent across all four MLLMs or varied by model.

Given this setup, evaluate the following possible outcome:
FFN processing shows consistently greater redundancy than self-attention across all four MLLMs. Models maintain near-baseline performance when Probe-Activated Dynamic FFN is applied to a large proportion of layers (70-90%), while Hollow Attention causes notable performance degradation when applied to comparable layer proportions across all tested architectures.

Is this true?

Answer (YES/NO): NO